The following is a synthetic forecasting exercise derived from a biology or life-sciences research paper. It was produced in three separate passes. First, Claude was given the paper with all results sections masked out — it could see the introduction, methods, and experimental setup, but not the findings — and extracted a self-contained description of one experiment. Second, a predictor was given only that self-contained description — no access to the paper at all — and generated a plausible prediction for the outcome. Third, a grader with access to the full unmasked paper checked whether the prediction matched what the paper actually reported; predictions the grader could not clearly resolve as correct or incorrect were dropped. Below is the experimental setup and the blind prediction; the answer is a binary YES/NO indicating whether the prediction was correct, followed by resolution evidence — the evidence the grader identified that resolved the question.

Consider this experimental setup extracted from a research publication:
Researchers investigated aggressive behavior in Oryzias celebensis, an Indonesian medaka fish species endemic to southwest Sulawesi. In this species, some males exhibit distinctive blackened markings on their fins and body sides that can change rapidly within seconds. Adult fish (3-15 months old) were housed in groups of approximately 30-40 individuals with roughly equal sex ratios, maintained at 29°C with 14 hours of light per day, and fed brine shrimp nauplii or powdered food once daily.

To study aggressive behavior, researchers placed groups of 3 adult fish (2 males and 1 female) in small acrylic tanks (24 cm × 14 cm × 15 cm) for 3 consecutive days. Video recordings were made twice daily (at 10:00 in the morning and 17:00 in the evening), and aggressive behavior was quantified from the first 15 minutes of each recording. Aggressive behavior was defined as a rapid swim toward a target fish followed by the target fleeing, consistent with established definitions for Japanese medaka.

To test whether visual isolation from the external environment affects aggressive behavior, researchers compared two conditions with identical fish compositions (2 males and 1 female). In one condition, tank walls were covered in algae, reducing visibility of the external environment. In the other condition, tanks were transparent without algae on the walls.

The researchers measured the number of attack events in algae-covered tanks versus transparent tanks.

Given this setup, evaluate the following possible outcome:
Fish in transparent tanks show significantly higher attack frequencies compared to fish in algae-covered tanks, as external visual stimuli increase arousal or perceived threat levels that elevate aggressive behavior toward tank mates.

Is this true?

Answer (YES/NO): NO